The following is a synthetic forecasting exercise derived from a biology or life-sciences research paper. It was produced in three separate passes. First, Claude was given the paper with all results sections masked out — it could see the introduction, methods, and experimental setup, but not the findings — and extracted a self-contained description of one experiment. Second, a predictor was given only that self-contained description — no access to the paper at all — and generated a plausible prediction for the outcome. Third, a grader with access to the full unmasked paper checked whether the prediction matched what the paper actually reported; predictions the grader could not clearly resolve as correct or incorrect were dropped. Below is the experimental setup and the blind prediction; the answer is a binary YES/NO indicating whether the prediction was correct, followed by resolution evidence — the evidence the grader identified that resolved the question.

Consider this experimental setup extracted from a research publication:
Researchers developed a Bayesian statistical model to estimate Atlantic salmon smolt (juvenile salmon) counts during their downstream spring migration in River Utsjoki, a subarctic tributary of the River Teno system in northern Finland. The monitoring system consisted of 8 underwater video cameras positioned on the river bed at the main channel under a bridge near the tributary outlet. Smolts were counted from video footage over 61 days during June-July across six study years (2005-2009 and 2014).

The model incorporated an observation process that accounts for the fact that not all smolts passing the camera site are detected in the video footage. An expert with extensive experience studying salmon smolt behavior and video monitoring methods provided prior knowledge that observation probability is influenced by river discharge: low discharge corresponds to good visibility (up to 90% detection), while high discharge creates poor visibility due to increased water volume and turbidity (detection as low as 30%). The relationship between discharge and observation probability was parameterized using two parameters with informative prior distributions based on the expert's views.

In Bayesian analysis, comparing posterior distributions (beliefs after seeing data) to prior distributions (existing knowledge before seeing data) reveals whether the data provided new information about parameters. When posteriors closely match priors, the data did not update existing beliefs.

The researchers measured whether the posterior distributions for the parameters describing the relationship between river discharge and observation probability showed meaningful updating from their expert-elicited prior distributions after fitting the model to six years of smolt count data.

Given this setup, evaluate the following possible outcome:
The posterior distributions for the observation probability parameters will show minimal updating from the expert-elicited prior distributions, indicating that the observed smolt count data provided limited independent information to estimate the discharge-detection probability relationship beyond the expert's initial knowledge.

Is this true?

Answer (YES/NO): YES